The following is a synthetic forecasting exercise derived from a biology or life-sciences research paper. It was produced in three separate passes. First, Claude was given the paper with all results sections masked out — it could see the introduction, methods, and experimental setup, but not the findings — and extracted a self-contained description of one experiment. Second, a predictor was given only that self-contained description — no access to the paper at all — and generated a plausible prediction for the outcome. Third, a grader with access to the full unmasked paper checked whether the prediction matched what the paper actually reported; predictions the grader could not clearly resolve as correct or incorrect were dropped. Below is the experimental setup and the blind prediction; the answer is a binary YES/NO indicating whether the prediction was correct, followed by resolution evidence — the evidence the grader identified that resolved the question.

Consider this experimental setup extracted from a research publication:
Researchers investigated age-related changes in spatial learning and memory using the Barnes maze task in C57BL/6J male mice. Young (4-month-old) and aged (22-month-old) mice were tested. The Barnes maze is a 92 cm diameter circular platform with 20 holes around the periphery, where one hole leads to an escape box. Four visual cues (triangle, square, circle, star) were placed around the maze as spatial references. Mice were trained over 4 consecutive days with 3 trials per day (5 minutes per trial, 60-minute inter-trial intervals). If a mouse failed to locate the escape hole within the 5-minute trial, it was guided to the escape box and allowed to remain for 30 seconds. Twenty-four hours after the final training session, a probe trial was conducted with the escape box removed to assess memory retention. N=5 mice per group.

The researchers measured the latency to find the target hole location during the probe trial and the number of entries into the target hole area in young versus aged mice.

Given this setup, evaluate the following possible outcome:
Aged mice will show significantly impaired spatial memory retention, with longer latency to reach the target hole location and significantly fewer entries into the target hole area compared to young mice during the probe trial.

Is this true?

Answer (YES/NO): YES